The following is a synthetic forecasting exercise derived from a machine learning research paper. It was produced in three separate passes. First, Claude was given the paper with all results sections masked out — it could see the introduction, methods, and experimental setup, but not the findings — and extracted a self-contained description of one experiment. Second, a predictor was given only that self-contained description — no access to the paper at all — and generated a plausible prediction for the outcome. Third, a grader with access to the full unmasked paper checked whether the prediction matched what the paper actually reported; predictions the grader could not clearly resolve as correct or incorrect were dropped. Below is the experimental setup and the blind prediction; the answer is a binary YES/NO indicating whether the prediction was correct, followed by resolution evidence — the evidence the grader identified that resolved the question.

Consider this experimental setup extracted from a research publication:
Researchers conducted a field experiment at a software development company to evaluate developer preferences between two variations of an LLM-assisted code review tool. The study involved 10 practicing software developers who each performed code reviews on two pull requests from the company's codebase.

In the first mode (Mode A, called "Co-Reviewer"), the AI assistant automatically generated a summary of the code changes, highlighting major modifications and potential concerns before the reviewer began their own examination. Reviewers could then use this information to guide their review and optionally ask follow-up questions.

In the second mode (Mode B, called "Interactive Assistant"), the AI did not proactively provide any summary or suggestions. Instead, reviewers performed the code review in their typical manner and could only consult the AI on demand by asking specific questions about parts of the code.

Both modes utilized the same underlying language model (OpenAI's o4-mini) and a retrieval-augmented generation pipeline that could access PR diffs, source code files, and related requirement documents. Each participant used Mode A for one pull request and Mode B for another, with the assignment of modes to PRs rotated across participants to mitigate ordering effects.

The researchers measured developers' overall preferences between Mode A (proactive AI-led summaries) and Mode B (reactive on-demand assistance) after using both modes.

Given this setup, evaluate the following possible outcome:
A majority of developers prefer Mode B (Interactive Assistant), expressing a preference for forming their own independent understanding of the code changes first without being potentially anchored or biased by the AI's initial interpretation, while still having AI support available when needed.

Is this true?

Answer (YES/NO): NO